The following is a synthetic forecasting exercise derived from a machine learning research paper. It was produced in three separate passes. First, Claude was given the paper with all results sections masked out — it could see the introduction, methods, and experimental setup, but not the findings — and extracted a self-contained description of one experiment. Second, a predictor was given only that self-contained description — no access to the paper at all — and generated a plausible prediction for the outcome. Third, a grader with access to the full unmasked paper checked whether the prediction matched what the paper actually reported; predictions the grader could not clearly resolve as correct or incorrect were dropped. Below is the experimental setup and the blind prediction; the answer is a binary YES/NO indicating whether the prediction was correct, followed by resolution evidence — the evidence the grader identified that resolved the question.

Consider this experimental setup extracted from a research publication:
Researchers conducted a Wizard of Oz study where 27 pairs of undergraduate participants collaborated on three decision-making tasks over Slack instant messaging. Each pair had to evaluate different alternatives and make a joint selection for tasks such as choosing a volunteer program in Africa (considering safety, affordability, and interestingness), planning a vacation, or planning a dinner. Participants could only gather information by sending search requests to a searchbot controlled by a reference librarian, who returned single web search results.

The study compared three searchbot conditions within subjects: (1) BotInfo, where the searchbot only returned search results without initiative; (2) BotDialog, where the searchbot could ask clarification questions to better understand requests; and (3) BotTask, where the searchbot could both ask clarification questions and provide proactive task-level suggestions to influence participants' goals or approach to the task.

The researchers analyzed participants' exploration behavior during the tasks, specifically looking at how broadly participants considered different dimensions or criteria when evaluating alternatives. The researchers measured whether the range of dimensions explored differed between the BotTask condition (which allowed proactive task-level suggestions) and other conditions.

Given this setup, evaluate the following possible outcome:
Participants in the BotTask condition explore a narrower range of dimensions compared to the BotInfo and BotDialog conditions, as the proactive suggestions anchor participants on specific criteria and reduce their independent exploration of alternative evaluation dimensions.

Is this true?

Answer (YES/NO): NO